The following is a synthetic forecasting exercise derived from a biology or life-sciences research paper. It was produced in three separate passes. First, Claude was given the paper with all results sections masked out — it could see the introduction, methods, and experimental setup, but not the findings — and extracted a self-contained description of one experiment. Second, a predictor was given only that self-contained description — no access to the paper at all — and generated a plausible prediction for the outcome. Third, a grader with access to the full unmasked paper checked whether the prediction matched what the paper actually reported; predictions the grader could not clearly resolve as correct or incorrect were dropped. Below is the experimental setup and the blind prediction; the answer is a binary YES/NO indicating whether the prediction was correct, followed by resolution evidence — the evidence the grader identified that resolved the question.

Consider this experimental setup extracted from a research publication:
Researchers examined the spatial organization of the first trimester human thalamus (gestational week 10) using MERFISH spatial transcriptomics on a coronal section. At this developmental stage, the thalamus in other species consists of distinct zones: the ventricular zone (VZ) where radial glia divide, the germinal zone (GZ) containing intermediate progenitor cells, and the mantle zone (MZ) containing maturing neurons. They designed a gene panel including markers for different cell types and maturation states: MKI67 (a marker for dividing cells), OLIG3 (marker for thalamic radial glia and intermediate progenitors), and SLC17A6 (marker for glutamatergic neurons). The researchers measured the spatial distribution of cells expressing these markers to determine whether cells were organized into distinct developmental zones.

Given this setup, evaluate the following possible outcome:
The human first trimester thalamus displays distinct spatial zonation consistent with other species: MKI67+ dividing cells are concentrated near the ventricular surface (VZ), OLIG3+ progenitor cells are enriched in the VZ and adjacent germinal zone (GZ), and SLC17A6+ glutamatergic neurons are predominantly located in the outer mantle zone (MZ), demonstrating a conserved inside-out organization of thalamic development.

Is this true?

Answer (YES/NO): YES